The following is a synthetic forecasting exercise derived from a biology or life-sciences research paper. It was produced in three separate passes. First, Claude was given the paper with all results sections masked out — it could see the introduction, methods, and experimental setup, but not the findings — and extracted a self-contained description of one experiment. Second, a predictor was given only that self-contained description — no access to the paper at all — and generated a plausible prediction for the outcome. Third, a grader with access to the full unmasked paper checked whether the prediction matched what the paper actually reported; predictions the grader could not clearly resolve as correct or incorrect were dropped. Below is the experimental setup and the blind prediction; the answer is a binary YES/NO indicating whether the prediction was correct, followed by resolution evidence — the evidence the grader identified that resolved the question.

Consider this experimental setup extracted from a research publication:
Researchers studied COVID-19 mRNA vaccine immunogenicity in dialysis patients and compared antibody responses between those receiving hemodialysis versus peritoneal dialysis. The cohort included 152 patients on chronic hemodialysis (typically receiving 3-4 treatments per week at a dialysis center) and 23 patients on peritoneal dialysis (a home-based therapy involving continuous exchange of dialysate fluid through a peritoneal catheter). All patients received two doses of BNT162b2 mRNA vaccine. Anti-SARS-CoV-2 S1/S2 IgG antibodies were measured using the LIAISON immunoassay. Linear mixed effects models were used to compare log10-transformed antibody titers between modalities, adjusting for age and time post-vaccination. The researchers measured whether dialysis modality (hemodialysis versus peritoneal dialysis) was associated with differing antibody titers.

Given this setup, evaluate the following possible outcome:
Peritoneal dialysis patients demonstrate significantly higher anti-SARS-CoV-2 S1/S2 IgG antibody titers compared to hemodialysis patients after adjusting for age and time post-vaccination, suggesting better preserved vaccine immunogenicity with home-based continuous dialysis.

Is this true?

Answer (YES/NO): YES